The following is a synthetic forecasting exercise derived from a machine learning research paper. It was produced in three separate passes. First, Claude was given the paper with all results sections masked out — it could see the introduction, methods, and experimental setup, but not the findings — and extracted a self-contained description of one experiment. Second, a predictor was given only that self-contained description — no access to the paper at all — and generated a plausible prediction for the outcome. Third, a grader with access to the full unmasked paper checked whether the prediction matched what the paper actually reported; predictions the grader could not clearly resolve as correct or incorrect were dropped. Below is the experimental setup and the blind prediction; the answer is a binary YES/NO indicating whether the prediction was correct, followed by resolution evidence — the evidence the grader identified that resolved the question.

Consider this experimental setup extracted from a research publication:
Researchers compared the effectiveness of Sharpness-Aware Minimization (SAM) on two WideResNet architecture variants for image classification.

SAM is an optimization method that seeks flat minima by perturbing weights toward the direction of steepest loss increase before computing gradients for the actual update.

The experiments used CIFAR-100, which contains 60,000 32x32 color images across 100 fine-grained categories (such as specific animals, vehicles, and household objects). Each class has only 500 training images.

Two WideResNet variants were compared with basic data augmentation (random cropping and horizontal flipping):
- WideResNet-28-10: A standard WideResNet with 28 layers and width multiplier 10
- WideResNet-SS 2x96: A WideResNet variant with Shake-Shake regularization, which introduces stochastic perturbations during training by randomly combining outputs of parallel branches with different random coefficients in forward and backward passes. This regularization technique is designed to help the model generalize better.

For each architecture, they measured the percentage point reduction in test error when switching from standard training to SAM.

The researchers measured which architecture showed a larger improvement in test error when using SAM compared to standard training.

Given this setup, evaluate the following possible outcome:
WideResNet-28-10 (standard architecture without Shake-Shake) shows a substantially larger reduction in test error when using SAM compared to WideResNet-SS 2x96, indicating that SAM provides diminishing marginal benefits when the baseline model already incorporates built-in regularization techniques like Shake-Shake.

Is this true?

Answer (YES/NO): YES